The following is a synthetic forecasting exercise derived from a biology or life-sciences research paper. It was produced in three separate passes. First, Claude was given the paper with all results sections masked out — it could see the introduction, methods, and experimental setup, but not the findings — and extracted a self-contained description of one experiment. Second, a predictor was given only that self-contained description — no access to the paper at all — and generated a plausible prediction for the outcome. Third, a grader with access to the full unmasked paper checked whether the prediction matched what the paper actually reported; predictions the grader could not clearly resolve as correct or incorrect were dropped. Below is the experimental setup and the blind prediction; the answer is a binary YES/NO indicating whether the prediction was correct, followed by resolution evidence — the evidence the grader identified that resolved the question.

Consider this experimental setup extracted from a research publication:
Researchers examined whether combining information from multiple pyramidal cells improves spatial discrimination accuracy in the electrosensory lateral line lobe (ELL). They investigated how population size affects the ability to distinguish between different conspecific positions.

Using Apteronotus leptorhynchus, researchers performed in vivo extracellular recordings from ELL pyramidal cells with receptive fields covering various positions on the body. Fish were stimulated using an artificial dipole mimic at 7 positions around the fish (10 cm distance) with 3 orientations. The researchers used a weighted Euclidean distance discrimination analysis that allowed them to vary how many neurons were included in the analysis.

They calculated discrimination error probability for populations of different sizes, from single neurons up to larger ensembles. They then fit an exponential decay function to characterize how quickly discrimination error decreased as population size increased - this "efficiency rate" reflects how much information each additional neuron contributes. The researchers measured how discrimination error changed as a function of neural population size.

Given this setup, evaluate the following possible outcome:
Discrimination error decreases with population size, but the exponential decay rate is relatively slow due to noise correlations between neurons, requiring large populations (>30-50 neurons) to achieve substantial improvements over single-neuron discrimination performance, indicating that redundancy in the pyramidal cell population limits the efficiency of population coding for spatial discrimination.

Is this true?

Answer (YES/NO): NO